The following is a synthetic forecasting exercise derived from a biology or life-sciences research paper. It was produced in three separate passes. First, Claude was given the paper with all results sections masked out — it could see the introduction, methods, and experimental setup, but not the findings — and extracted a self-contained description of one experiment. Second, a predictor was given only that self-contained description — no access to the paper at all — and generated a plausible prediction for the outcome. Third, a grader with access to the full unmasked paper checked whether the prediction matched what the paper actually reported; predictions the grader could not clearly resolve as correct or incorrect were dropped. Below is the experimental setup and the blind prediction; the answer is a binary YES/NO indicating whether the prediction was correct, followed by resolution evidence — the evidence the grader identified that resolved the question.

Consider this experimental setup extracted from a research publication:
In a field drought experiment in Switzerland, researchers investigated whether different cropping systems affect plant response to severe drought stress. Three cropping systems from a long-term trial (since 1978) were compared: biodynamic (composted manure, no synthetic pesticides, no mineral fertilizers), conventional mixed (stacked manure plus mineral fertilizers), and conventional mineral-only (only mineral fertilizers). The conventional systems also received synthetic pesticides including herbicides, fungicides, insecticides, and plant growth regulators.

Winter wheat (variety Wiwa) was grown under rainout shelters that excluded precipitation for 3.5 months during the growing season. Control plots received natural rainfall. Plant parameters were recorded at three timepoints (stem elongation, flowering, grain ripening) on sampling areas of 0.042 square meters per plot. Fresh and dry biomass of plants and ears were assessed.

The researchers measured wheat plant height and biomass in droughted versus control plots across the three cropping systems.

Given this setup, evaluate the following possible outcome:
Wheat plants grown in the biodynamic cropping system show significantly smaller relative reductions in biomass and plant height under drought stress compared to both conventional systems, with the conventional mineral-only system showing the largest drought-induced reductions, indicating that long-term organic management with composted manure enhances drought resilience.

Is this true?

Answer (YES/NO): NO